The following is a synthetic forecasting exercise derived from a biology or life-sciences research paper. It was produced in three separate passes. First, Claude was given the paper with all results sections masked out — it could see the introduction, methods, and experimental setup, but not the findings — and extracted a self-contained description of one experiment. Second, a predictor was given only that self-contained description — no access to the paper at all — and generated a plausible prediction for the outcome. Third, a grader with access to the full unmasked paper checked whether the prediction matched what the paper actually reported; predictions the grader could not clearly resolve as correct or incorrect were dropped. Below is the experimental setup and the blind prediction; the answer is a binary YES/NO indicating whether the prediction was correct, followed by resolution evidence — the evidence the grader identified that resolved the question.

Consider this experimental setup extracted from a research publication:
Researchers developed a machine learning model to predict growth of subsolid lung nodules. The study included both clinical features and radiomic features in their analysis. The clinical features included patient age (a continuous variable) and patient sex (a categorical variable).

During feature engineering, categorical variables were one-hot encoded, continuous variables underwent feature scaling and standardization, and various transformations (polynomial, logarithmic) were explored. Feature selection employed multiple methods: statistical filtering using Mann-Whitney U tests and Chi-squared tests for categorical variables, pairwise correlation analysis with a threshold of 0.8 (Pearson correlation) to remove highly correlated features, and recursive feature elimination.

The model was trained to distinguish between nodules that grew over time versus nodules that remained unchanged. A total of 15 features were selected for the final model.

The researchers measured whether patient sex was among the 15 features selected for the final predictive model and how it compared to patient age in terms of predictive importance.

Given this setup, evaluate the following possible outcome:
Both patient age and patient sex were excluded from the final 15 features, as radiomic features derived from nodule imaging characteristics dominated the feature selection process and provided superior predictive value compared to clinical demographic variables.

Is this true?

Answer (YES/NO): NO